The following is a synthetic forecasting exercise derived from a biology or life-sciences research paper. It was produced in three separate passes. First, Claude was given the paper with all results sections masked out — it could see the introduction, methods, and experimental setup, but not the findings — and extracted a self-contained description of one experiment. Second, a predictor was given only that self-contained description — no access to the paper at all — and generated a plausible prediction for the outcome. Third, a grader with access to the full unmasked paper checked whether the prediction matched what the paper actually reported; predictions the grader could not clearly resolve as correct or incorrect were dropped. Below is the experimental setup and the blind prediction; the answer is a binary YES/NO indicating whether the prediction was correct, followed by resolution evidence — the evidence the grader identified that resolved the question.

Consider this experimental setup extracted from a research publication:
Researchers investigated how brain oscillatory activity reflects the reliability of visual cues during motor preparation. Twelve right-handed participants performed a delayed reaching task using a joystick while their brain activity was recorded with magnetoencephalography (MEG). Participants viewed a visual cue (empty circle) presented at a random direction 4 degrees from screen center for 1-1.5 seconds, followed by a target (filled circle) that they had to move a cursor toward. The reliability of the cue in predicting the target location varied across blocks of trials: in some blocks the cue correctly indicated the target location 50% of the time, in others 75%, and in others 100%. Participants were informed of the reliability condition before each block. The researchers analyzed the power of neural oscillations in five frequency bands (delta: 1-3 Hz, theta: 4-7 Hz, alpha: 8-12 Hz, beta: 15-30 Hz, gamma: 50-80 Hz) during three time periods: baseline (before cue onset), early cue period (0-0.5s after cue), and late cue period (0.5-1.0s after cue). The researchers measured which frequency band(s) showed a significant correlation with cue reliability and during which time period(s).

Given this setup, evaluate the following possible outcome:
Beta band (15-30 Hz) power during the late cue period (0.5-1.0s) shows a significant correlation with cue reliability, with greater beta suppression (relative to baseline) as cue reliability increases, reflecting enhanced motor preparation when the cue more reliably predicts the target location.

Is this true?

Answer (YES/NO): YES